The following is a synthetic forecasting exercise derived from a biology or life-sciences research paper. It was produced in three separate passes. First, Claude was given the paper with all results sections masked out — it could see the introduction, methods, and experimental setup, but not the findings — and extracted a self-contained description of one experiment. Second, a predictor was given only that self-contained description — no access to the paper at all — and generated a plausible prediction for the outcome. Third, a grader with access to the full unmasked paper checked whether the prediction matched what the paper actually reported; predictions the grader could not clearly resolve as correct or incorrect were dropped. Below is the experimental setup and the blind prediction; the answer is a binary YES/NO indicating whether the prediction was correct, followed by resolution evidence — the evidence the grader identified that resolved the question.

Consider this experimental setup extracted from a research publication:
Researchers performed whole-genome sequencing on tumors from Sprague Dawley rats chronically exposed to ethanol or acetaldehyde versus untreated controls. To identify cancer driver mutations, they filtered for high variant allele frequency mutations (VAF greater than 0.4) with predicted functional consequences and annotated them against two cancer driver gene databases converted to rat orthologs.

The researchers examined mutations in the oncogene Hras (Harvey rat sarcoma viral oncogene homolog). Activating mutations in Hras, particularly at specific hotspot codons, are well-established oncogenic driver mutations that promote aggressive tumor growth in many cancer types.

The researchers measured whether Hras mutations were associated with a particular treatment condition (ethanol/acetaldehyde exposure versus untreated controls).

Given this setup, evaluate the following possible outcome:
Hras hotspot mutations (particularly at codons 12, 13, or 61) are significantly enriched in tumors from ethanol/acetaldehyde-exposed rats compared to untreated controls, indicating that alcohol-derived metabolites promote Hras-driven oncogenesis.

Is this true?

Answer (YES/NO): NO